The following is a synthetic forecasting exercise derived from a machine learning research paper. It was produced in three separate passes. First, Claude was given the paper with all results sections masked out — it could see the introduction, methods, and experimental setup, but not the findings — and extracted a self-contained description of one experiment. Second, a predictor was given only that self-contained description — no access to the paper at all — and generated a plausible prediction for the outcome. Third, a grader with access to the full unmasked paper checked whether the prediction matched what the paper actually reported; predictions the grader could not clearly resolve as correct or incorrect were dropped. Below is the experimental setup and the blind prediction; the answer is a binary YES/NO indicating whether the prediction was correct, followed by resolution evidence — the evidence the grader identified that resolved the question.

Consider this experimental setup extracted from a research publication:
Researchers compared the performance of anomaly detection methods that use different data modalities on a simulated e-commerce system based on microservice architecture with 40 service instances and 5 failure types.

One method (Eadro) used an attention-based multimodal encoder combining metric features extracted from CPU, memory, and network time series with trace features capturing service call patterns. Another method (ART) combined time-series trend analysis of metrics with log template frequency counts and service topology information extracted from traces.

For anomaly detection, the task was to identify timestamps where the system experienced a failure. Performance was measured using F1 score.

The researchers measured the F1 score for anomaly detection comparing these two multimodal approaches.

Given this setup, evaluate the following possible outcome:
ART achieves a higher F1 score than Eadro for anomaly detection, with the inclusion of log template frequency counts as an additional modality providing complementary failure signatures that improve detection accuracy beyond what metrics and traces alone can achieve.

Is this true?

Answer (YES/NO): YES